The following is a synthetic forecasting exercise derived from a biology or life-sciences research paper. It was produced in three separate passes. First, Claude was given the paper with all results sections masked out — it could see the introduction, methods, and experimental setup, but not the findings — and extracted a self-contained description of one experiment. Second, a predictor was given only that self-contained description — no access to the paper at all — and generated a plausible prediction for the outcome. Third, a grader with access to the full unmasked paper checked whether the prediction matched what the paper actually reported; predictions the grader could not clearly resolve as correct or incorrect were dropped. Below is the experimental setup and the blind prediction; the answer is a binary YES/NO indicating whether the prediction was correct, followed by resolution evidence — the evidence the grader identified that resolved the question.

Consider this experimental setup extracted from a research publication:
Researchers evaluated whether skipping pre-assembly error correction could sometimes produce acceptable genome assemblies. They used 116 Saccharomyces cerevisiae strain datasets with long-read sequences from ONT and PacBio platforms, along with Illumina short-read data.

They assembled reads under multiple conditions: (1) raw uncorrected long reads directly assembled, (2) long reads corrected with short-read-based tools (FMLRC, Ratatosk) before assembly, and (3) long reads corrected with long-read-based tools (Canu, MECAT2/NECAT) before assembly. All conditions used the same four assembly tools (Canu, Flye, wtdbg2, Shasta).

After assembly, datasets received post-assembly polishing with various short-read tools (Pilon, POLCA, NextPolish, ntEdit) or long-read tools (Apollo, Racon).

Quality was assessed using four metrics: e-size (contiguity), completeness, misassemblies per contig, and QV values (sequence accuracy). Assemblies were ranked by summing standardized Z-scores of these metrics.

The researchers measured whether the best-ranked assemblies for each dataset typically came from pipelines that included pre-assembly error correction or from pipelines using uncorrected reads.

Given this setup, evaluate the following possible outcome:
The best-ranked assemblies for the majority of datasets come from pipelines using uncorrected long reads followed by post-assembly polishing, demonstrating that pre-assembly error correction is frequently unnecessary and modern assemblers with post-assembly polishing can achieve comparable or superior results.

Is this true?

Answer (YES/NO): NO